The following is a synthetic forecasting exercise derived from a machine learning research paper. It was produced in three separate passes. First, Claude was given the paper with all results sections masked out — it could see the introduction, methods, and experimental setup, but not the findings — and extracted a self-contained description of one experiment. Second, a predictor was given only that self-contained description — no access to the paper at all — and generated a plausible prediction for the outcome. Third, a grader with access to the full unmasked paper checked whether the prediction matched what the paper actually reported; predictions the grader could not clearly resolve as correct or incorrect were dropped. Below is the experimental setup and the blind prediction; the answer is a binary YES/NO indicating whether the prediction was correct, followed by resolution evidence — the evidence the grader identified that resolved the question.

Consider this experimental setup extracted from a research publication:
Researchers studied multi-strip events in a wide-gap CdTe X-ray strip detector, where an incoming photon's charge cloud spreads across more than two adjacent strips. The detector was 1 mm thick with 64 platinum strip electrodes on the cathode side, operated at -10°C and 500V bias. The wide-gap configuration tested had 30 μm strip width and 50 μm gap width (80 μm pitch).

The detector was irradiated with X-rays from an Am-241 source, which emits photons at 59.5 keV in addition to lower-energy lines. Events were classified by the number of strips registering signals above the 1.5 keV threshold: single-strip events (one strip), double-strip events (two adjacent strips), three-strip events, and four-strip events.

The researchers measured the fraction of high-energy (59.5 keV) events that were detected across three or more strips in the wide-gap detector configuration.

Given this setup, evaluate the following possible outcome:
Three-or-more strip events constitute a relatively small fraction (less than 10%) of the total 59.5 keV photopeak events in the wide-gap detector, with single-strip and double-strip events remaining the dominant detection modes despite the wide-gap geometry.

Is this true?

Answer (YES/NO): NO